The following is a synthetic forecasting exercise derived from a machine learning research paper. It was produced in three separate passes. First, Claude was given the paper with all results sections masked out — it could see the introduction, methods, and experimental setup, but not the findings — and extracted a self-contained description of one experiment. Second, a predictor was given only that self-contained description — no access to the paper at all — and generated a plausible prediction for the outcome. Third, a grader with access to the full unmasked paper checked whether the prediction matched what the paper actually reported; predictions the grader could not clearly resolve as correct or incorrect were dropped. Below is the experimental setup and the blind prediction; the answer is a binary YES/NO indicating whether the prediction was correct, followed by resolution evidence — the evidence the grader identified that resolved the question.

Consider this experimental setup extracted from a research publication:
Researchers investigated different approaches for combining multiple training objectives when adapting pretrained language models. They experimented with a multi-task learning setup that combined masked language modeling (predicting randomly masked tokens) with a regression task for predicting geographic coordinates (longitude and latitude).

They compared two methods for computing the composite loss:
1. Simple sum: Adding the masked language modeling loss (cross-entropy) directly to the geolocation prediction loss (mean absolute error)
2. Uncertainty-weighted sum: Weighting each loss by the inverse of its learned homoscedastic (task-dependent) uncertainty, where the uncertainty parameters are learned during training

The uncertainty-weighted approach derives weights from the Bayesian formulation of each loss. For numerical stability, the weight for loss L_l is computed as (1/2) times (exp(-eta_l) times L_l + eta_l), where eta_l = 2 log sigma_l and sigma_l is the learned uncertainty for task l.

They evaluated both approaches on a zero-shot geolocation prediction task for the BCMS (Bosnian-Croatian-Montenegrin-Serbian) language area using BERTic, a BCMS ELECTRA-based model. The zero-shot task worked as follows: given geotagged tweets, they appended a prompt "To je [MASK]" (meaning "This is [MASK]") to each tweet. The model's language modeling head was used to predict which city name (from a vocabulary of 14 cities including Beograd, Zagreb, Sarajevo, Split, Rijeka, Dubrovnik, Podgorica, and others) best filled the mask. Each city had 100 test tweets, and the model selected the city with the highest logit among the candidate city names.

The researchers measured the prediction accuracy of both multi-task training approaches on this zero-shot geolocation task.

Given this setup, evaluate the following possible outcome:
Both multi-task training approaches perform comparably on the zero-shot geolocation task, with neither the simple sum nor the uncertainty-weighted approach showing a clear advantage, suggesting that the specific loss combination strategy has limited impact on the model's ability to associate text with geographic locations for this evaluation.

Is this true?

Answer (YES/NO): NO